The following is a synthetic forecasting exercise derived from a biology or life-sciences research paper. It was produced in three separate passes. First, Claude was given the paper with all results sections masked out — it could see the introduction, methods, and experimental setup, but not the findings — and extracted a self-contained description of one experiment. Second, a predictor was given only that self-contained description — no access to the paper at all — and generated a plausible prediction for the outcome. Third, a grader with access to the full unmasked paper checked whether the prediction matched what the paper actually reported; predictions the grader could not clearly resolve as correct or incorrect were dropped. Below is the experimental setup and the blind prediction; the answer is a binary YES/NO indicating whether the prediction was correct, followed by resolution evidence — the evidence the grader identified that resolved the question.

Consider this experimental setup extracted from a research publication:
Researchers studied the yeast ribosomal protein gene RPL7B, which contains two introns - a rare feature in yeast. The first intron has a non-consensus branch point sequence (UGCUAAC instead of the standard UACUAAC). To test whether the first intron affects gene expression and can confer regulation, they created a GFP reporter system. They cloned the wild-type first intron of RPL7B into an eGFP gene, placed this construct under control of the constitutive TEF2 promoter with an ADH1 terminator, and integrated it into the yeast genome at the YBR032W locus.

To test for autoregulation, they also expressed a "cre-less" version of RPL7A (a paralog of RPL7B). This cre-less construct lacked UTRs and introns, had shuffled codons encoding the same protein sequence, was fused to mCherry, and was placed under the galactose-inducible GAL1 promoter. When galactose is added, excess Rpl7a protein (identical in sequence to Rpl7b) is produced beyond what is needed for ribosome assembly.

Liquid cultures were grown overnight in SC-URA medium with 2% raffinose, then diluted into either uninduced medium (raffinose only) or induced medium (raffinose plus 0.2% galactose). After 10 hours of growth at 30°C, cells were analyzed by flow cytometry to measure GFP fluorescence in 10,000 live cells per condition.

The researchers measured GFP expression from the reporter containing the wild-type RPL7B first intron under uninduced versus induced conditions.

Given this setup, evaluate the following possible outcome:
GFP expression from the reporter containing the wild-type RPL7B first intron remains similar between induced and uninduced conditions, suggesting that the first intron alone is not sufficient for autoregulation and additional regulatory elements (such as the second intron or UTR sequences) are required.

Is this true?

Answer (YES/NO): NO